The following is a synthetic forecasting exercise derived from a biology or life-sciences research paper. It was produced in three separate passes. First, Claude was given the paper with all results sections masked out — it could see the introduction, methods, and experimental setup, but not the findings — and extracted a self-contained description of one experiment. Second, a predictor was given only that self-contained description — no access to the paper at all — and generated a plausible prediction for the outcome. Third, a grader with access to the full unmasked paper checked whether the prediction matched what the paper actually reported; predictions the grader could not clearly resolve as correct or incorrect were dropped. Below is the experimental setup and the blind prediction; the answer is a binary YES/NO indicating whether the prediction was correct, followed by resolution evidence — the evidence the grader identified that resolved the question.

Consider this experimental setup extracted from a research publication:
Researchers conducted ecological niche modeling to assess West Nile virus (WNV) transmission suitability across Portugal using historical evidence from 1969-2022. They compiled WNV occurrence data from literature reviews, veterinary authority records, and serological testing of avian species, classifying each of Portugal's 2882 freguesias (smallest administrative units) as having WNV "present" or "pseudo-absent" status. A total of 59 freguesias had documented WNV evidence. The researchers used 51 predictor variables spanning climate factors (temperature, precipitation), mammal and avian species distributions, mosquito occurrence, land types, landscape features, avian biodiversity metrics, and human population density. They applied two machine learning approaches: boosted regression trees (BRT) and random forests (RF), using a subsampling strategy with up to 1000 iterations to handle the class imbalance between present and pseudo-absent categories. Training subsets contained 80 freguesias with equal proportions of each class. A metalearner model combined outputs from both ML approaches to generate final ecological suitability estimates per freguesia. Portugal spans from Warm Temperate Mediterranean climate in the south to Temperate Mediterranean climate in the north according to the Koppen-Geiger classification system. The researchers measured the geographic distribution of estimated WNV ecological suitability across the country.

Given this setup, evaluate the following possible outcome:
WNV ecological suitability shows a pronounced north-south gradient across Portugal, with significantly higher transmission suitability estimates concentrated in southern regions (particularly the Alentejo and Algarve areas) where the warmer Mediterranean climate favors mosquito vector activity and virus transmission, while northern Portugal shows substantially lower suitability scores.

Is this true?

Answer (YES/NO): YES